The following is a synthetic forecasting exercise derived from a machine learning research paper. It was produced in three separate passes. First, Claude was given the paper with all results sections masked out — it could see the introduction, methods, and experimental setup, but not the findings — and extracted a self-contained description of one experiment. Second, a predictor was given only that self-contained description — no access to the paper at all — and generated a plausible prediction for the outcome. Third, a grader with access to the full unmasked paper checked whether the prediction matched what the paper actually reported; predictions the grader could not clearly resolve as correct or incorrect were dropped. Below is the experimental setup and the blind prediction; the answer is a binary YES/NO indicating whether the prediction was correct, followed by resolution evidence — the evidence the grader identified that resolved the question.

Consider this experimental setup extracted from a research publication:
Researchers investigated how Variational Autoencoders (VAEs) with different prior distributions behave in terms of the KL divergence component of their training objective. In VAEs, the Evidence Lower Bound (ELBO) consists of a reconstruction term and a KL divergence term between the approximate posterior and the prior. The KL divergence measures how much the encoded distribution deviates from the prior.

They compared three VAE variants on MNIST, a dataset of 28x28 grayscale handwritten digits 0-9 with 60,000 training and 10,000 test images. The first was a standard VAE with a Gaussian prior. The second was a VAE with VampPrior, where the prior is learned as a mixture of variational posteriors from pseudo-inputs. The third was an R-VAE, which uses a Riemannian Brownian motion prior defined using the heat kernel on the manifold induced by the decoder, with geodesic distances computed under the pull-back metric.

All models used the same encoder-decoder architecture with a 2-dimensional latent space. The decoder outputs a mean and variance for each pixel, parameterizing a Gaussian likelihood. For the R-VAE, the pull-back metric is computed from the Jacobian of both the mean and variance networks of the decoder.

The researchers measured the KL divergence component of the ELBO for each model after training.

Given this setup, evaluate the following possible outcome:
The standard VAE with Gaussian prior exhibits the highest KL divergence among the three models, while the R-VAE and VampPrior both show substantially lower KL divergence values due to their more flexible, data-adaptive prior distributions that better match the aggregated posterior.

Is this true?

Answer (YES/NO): NO